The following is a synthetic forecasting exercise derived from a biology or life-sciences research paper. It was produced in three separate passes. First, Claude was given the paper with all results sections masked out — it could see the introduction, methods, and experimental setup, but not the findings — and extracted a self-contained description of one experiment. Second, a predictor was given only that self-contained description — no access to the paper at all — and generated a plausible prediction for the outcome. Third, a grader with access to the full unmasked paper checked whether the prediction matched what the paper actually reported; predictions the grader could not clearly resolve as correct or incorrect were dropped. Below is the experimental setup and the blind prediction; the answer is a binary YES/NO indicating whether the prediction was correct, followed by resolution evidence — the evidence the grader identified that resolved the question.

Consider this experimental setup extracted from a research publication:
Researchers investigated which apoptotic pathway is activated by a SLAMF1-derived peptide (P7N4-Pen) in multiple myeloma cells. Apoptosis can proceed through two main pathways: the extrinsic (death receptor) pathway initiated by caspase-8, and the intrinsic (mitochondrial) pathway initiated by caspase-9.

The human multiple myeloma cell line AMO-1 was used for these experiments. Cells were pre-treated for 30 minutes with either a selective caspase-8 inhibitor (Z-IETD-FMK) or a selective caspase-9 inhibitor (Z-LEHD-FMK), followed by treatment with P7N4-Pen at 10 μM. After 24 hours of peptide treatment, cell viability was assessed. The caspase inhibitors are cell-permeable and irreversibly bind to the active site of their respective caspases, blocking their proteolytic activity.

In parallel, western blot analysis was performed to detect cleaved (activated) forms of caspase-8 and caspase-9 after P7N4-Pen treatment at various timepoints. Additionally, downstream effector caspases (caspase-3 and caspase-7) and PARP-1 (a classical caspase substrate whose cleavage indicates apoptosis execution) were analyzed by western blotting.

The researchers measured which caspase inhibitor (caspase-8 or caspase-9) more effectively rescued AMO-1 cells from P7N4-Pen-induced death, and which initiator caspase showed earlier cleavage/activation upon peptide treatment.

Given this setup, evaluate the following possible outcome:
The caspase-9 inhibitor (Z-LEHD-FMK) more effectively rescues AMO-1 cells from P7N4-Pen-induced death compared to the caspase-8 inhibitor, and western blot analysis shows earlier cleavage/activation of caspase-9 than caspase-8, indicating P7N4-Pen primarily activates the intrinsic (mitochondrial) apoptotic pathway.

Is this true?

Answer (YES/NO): NO